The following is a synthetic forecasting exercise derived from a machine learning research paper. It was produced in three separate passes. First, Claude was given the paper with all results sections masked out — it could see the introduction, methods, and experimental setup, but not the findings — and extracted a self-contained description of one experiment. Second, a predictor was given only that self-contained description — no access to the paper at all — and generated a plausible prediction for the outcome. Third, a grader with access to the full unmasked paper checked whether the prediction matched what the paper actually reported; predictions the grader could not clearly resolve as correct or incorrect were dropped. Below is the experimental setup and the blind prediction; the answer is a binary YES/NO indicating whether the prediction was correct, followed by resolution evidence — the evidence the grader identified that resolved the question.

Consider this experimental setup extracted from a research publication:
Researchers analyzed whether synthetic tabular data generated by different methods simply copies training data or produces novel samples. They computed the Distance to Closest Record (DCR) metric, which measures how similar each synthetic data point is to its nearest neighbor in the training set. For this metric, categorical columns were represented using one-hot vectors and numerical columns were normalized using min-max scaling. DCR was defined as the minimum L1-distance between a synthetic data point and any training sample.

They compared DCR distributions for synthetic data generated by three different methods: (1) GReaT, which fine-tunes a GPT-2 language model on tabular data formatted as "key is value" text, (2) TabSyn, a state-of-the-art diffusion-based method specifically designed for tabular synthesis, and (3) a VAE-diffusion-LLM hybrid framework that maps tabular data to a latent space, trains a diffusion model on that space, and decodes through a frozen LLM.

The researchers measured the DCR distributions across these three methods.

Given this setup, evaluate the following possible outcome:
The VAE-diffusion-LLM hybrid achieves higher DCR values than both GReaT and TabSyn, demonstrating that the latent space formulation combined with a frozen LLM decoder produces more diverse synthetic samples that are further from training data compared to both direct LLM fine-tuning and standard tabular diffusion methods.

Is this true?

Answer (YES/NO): NO